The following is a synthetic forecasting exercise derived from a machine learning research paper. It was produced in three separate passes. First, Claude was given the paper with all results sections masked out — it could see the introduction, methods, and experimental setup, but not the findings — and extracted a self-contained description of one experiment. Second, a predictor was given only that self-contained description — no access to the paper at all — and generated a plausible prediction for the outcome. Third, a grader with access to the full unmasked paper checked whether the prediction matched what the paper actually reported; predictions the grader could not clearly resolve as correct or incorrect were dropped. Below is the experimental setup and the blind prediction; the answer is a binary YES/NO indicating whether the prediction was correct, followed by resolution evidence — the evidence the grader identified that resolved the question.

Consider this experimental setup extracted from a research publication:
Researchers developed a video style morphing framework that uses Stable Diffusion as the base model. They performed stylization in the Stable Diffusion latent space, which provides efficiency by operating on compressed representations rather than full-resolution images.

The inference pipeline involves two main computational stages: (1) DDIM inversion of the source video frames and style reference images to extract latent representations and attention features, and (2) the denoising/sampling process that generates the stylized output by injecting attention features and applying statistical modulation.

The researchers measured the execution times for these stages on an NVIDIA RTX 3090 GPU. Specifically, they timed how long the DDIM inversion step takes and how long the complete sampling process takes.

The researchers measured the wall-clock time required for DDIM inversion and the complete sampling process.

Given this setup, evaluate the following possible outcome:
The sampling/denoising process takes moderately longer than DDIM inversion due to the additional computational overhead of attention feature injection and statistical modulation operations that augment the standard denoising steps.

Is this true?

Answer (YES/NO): YES